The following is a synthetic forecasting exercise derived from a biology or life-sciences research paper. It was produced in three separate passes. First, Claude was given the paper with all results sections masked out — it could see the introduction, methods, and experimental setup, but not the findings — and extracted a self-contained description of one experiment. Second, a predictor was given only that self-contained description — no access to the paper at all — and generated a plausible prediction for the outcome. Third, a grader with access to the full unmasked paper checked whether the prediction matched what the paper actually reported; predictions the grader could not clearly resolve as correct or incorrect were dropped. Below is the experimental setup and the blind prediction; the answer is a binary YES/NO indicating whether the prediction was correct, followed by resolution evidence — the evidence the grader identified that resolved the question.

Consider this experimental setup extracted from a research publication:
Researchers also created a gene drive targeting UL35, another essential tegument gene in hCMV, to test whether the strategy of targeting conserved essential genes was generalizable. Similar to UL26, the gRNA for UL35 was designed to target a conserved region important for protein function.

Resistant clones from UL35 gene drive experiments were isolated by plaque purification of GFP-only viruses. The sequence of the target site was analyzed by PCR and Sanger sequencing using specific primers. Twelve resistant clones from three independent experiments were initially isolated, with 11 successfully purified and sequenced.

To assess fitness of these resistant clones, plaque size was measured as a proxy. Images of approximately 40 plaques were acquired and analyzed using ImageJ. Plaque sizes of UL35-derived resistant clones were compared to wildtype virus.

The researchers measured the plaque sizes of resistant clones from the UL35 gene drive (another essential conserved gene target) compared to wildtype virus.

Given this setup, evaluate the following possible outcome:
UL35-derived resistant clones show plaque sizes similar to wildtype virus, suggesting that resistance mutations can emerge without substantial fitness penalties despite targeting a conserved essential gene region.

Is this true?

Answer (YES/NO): YES